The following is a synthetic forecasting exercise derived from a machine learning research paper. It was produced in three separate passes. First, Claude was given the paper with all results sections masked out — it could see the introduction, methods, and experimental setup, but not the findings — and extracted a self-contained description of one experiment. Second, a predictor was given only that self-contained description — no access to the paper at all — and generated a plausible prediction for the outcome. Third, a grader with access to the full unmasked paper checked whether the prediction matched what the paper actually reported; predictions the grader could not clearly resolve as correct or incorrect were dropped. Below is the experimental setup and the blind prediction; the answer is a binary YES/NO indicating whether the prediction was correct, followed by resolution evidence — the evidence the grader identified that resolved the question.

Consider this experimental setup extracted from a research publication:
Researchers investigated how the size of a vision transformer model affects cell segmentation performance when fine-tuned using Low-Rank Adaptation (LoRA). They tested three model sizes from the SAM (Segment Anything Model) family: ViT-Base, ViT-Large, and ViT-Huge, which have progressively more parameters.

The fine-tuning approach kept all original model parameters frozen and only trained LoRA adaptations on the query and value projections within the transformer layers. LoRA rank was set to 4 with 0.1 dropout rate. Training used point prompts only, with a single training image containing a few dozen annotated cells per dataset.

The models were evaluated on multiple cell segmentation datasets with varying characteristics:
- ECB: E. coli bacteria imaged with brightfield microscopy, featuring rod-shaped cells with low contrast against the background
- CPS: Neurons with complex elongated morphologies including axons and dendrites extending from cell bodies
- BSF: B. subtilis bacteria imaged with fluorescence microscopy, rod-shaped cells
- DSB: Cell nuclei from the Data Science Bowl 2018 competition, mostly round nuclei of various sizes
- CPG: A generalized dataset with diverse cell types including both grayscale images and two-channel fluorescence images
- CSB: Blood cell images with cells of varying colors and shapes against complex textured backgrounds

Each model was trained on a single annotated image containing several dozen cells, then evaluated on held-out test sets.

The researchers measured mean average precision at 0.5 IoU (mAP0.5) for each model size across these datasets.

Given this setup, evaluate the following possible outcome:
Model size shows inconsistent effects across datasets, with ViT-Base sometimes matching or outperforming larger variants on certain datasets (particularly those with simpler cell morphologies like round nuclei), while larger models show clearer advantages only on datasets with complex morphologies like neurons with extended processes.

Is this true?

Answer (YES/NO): NO